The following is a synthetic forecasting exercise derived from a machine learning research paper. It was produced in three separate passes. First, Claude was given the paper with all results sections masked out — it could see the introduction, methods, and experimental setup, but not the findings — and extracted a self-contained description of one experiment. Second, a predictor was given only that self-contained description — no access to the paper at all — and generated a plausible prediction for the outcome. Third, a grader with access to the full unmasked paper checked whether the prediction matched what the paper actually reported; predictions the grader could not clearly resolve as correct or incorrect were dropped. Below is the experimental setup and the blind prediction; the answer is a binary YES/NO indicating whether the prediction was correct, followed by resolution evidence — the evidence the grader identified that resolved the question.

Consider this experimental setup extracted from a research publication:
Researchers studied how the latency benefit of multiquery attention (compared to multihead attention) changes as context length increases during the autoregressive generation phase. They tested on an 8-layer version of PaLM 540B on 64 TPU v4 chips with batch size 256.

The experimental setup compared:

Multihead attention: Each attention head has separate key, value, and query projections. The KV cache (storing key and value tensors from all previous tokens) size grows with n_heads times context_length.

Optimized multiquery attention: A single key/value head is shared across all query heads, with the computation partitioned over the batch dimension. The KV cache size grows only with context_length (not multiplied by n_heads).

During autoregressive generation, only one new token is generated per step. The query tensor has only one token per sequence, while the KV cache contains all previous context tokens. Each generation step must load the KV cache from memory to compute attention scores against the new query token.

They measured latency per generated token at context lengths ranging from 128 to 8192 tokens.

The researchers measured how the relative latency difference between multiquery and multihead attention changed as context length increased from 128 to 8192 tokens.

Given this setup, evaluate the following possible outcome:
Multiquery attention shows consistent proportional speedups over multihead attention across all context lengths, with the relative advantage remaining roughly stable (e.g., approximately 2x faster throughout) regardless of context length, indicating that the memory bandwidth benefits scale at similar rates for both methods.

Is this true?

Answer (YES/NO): NO